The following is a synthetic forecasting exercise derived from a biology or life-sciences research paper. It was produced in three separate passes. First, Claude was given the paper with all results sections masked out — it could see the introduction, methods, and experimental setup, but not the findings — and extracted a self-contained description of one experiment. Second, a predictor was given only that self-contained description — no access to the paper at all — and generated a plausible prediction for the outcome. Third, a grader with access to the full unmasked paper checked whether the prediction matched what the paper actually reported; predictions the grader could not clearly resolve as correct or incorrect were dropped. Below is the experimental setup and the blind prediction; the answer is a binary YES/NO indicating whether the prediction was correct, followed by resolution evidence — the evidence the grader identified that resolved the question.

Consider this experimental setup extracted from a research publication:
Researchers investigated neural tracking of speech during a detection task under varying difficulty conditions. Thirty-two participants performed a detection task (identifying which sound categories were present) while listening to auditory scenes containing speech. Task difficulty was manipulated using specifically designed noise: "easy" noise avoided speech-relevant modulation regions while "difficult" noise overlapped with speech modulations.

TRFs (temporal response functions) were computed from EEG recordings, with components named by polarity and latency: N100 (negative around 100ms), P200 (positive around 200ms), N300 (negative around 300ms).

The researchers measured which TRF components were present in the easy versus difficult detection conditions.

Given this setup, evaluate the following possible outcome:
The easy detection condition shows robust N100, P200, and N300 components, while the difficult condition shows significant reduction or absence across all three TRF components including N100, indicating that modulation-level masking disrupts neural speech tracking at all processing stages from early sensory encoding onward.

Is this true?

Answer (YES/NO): NO